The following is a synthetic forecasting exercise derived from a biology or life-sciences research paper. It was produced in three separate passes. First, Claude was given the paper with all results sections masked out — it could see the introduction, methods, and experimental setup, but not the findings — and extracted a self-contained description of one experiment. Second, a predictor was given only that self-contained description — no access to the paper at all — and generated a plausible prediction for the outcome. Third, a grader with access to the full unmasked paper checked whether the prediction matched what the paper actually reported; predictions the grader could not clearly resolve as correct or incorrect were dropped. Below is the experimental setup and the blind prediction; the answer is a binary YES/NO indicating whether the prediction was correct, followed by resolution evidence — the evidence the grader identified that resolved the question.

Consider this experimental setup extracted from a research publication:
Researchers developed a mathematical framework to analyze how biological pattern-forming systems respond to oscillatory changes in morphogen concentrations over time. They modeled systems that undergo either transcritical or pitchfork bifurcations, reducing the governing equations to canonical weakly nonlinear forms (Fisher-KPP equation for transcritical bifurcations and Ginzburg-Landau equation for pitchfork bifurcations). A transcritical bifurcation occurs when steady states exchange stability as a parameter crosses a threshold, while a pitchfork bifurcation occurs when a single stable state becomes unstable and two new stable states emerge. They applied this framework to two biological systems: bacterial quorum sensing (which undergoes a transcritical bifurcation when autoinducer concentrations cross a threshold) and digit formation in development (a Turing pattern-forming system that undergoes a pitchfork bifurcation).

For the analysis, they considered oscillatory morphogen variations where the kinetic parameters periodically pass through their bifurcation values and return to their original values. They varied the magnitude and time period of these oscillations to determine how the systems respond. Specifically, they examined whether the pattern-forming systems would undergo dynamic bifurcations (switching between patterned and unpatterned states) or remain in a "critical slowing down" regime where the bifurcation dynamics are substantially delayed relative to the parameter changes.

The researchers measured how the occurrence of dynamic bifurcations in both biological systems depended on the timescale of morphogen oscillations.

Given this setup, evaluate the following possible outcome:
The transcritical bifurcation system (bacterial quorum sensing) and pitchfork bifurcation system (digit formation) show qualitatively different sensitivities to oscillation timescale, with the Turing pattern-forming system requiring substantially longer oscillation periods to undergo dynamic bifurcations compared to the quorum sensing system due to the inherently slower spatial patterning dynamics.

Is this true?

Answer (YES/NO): NO